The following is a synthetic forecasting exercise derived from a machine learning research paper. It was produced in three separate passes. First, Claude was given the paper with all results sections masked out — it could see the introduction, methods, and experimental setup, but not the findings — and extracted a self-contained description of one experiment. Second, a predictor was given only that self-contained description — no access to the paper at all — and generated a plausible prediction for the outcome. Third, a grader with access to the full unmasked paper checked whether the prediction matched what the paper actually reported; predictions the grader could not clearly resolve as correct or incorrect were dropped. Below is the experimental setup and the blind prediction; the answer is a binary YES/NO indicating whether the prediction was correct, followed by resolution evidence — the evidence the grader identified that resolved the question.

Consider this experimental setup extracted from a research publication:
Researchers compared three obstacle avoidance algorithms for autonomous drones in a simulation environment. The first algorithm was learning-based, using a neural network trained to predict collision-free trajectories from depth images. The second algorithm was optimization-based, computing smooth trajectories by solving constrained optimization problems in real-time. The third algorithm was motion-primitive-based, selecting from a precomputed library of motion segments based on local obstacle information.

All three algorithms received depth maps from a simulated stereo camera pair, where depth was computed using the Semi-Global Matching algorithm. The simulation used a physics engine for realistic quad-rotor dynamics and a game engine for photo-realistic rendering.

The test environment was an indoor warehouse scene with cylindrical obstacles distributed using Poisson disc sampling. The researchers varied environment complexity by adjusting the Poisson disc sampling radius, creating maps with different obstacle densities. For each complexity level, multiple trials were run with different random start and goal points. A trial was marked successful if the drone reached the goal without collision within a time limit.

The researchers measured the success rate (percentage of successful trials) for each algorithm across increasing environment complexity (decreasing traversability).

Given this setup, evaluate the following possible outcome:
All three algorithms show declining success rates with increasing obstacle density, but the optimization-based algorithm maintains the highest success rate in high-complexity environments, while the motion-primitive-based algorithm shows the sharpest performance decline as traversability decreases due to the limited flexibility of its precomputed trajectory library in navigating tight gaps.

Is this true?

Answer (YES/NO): NO